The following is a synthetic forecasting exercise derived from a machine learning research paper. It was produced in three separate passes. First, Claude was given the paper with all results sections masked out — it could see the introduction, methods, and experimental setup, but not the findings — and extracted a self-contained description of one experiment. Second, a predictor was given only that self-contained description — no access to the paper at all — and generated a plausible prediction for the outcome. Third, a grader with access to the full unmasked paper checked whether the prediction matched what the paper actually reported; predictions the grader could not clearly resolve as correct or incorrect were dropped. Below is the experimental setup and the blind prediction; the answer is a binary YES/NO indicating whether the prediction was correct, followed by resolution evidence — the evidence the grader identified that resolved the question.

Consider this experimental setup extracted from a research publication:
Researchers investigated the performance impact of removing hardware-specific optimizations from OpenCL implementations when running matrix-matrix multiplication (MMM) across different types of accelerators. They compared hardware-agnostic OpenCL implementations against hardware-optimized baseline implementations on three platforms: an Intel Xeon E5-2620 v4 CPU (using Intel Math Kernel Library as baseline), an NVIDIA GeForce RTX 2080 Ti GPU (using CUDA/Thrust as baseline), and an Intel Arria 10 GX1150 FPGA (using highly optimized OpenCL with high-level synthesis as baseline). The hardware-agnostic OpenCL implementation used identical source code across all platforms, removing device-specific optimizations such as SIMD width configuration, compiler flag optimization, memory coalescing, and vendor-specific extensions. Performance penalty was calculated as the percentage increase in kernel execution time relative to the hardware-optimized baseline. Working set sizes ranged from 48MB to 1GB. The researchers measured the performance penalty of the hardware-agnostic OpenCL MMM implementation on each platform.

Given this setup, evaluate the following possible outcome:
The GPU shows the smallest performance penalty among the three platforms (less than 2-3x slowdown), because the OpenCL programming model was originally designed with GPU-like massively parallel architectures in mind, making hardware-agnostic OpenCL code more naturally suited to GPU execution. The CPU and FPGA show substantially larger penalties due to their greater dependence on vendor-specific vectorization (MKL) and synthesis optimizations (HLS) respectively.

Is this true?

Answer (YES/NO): NO